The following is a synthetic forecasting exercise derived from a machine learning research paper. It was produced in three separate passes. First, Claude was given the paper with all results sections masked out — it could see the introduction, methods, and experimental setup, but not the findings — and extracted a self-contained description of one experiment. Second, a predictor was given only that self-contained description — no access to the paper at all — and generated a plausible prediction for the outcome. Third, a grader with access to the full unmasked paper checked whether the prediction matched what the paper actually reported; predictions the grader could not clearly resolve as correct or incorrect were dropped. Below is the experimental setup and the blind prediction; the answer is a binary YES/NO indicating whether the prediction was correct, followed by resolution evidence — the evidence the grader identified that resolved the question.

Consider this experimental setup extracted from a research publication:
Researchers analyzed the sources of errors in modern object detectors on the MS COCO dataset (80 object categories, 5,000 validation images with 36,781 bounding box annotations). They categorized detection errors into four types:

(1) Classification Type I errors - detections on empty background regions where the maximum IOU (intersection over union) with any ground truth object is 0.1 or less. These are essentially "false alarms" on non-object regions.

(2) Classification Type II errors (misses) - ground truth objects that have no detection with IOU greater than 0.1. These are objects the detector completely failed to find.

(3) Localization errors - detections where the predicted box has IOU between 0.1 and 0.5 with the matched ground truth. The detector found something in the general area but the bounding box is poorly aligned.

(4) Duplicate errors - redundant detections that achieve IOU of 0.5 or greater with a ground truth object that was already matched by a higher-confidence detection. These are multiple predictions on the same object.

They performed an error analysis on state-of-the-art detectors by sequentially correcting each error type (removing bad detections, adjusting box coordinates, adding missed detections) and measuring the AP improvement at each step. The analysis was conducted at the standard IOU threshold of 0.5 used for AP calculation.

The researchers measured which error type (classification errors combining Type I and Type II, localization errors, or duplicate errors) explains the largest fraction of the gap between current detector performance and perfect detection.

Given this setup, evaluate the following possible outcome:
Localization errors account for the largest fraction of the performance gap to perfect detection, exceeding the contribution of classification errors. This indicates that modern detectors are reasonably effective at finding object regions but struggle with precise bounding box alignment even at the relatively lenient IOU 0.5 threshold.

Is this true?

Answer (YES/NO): NO